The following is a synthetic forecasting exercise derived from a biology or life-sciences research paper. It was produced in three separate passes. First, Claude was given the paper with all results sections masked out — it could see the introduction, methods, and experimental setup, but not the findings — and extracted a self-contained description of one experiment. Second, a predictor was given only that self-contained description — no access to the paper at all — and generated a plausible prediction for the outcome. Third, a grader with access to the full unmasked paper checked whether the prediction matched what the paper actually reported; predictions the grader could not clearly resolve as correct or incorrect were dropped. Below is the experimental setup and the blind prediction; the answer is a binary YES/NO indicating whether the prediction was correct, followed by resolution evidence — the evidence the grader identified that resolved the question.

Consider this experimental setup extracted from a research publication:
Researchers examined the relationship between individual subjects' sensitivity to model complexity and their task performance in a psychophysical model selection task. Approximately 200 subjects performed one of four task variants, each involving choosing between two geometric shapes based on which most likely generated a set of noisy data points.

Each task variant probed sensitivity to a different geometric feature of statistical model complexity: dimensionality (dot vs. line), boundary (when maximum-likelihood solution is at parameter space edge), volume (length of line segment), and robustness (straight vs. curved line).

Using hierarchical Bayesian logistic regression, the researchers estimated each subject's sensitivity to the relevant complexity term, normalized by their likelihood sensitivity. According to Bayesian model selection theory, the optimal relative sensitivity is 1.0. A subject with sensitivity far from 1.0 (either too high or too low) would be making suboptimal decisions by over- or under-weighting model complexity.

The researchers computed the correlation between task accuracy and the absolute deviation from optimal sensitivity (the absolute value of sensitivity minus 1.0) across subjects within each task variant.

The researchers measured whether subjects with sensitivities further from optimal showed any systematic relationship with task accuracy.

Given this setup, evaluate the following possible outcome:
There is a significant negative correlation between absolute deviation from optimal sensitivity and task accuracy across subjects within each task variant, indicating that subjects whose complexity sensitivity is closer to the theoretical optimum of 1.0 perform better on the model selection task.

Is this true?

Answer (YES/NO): NO